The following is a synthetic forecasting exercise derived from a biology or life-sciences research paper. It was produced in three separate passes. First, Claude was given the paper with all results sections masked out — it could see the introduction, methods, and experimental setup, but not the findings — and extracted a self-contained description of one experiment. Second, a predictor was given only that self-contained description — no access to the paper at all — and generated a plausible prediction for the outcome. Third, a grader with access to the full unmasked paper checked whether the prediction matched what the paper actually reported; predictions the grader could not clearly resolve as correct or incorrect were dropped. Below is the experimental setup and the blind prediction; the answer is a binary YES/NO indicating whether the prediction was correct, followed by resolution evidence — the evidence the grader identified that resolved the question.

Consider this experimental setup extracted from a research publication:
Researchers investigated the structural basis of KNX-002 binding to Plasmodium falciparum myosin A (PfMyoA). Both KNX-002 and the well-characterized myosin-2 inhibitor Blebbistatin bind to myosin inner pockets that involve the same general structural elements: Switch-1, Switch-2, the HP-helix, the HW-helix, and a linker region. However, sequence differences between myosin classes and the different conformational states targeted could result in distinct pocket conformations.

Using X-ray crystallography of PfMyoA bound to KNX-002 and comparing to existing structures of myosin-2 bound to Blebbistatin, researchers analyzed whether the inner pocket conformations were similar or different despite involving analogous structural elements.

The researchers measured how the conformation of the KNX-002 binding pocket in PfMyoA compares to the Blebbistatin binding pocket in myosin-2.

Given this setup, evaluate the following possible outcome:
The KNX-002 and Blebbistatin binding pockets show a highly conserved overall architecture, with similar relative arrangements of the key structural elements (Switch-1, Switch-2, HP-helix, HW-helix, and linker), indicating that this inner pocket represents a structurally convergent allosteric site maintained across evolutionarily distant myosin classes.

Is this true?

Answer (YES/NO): NO